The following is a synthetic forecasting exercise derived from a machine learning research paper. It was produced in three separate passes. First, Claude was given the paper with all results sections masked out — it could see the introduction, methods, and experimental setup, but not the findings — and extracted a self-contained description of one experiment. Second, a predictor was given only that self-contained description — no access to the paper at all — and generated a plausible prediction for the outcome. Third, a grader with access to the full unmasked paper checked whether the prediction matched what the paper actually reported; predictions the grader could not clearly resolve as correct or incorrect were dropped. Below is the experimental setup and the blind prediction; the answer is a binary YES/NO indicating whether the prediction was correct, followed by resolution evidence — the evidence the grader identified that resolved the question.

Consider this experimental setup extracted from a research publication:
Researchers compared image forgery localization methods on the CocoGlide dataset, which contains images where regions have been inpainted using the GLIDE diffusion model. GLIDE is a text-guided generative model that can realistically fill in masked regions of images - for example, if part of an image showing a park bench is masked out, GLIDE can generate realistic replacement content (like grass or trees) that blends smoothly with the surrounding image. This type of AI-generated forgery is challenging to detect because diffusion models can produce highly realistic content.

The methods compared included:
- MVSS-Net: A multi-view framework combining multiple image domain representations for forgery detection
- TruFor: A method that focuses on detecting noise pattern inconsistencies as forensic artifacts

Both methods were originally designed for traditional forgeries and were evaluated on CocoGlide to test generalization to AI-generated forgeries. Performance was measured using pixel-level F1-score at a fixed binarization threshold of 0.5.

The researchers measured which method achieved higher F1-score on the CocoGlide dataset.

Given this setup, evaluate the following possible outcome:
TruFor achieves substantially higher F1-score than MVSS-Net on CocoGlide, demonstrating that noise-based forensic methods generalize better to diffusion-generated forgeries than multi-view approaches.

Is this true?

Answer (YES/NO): NO